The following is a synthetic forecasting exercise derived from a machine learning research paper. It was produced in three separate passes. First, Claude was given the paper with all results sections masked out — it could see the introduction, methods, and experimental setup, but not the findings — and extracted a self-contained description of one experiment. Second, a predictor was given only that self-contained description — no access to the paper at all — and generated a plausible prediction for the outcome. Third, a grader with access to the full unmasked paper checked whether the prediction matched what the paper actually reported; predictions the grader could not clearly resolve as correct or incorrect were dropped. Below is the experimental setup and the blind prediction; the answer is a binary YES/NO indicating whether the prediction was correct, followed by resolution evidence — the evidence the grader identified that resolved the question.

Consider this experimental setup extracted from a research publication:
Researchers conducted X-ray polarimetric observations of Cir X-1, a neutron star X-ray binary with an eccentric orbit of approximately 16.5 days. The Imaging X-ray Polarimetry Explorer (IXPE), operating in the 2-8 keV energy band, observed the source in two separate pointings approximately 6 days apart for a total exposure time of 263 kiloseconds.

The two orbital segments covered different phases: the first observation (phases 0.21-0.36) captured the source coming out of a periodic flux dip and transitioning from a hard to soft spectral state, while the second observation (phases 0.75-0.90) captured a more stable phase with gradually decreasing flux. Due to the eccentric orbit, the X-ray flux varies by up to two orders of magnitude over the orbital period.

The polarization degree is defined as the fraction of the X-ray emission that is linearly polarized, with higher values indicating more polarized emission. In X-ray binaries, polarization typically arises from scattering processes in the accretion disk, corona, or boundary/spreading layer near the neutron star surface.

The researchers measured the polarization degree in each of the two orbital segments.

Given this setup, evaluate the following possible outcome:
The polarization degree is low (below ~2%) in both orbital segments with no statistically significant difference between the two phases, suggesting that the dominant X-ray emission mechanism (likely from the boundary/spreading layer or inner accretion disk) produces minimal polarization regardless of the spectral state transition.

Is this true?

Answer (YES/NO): YES